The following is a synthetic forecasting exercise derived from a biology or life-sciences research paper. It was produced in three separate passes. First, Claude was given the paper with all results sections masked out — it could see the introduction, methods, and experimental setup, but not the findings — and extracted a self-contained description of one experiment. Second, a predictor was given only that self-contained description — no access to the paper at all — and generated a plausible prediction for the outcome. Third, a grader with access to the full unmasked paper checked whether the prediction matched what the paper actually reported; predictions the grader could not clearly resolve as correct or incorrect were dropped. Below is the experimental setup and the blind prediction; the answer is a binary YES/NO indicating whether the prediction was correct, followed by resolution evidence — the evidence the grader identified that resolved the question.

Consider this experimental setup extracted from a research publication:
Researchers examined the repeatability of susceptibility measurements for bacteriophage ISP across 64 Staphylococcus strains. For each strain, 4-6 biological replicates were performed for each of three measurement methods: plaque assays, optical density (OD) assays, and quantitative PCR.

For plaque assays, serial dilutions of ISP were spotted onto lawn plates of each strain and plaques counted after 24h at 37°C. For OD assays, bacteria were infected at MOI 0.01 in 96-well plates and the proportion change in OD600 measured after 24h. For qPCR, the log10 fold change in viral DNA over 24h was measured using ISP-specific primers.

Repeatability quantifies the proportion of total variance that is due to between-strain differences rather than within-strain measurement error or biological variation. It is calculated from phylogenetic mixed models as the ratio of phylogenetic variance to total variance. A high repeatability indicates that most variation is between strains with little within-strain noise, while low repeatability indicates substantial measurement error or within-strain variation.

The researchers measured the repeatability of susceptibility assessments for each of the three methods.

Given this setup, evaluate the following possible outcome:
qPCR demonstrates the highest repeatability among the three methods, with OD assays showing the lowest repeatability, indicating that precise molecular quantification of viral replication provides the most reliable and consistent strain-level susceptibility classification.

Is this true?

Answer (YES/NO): NO